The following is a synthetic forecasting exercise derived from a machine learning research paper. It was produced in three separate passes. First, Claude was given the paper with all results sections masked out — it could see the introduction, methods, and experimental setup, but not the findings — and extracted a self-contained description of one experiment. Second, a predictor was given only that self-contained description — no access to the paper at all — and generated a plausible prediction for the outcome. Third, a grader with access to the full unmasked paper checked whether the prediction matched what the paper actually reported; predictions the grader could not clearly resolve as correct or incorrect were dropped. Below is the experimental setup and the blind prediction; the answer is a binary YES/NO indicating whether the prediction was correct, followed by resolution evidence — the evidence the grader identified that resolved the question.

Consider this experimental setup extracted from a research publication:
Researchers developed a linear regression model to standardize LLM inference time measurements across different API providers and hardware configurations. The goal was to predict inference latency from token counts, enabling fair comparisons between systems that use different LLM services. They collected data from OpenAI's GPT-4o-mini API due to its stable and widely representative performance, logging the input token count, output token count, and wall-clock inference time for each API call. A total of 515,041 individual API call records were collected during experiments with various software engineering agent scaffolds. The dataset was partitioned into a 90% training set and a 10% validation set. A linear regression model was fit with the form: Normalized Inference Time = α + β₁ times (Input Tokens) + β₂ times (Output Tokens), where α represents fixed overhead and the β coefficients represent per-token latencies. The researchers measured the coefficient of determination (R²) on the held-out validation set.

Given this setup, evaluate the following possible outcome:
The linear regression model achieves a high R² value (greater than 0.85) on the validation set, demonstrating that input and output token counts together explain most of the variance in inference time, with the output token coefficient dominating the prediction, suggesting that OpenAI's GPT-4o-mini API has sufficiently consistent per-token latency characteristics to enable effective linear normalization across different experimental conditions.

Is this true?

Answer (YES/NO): NO